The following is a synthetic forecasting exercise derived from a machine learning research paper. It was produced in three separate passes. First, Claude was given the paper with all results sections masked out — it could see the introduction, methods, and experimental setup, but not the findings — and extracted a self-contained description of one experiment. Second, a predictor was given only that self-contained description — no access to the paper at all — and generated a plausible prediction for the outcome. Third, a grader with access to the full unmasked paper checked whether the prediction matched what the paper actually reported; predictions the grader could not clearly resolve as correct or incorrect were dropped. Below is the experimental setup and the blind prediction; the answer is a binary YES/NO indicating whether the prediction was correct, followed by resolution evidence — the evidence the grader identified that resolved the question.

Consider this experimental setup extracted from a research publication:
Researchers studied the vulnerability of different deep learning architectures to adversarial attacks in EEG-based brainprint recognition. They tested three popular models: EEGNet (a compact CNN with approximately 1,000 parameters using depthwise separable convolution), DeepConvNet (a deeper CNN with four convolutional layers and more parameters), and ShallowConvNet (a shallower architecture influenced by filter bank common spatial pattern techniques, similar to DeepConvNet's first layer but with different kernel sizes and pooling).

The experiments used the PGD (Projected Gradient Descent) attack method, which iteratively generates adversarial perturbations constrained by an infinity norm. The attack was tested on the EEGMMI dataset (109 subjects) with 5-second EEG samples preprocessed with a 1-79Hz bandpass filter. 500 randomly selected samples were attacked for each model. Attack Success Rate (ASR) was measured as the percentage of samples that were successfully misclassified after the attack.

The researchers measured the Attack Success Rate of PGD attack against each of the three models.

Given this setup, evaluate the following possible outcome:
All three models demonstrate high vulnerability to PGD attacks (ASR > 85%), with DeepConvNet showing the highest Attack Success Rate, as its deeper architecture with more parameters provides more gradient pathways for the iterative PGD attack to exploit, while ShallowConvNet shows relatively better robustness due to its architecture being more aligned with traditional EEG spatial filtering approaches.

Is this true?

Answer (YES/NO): NO